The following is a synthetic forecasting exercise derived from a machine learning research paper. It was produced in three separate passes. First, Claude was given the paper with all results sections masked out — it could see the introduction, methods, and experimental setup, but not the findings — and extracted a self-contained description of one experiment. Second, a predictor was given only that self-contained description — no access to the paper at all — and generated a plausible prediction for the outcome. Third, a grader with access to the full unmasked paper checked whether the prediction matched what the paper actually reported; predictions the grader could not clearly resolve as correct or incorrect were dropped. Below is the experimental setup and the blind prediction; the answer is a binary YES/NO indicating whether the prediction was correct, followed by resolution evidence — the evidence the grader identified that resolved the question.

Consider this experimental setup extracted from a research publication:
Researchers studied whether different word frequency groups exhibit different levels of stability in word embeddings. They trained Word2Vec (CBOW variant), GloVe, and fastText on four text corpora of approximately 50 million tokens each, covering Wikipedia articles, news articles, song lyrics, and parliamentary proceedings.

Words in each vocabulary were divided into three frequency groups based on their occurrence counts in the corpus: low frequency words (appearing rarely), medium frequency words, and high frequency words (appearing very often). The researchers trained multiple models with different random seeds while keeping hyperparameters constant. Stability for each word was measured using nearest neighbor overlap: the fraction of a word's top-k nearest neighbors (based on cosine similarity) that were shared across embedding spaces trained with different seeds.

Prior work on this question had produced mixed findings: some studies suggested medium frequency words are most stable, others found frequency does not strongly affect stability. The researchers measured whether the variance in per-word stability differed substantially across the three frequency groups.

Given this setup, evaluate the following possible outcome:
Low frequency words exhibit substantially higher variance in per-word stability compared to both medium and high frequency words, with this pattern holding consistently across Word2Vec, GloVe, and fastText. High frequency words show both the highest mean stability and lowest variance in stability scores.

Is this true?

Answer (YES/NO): NO